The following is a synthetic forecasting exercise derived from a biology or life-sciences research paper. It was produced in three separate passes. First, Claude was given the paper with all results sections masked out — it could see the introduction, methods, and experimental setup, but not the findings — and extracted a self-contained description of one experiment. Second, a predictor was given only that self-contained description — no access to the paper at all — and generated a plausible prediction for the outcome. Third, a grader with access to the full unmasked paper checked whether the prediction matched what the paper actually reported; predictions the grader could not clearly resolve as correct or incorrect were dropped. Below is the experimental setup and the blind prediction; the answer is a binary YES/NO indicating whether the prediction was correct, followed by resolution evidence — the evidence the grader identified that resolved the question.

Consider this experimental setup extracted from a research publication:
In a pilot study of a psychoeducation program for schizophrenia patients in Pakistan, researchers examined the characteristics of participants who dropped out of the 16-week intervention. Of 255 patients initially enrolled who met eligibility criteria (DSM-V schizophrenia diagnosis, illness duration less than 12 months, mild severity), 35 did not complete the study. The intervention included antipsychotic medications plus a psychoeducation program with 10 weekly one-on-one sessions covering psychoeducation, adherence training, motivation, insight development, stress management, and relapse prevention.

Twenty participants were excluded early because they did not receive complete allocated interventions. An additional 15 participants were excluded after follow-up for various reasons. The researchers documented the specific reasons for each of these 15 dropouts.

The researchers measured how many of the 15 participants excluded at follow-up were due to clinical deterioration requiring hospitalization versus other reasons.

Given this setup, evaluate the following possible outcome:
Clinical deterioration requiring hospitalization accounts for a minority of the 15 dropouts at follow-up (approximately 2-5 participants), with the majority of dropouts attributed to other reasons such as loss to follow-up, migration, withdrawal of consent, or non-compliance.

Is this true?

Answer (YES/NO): NO